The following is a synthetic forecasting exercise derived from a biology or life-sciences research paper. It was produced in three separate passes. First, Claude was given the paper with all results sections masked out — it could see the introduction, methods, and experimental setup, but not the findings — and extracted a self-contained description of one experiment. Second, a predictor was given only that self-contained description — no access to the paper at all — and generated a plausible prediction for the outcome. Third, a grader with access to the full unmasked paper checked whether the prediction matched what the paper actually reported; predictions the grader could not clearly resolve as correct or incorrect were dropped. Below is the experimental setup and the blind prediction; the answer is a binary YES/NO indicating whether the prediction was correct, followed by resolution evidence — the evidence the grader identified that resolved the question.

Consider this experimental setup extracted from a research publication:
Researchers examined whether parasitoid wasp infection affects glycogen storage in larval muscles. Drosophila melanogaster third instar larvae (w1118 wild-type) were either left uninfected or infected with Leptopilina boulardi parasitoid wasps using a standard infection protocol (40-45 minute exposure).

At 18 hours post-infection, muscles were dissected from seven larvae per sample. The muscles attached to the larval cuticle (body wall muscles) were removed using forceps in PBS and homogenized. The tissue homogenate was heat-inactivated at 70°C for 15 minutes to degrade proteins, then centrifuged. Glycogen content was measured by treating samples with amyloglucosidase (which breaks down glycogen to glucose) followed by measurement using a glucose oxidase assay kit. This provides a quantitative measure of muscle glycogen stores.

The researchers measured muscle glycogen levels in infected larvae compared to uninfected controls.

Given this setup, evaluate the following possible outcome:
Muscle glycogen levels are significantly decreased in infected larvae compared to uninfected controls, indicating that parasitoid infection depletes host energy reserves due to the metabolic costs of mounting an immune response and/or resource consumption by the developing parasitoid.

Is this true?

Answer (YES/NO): YES